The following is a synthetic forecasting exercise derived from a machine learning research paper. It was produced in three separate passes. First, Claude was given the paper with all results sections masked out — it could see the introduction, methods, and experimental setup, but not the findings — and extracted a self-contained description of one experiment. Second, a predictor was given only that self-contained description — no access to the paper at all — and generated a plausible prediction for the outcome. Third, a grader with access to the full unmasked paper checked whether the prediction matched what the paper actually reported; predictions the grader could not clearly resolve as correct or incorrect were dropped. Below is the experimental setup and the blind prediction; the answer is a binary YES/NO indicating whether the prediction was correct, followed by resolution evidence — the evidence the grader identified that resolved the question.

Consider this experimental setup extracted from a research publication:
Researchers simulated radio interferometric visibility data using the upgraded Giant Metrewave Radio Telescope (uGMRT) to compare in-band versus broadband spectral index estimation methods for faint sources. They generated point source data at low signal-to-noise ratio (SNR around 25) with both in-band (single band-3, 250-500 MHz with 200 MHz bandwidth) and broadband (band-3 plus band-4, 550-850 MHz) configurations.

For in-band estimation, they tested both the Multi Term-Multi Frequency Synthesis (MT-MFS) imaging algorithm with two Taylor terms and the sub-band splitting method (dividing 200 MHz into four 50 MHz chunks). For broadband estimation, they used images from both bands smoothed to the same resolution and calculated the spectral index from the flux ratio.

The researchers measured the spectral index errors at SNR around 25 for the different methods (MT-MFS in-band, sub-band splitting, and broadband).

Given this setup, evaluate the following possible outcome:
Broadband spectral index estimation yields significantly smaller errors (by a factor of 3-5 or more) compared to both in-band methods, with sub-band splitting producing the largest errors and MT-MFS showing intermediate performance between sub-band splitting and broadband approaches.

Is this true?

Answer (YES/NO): NO